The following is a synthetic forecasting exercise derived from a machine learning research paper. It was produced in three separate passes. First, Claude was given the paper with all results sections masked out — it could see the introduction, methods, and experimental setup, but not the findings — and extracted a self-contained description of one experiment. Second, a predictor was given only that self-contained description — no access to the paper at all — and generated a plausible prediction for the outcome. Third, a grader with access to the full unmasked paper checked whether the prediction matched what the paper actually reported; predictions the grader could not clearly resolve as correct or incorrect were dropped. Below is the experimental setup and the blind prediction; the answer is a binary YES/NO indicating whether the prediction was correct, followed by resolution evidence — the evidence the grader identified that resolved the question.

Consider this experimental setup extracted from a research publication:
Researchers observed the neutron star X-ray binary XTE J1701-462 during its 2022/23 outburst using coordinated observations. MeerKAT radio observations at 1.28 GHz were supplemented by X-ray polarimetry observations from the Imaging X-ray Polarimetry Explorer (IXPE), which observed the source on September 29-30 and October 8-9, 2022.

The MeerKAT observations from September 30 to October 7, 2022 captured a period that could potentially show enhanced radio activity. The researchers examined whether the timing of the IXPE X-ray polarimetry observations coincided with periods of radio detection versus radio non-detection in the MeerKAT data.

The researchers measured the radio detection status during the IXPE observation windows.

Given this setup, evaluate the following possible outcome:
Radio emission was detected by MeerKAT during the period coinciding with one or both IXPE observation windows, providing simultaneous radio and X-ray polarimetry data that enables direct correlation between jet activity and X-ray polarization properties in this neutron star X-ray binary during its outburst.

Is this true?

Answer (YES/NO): YES